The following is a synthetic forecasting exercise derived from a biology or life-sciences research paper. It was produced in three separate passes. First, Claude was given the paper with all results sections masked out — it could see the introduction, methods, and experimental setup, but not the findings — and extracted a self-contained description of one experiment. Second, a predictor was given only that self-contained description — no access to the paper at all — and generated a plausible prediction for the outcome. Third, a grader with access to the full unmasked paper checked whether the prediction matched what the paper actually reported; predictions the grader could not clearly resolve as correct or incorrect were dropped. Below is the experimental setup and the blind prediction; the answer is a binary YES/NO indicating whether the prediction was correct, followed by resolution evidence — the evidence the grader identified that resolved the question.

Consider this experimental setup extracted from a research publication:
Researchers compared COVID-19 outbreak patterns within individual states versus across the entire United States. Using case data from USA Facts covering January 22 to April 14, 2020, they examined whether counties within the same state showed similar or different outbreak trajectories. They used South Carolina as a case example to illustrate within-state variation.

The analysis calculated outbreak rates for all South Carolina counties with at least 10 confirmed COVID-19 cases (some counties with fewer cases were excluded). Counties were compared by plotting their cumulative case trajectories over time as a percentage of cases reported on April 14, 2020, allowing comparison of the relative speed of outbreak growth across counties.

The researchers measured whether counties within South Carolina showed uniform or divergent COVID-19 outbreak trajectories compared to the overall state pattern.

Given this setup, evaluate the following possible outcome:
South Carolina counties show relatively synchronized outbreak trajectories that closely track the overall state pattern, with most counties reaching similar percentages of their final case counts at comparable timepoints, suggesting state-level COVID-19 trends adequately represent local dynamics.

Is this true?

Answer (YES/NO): NO